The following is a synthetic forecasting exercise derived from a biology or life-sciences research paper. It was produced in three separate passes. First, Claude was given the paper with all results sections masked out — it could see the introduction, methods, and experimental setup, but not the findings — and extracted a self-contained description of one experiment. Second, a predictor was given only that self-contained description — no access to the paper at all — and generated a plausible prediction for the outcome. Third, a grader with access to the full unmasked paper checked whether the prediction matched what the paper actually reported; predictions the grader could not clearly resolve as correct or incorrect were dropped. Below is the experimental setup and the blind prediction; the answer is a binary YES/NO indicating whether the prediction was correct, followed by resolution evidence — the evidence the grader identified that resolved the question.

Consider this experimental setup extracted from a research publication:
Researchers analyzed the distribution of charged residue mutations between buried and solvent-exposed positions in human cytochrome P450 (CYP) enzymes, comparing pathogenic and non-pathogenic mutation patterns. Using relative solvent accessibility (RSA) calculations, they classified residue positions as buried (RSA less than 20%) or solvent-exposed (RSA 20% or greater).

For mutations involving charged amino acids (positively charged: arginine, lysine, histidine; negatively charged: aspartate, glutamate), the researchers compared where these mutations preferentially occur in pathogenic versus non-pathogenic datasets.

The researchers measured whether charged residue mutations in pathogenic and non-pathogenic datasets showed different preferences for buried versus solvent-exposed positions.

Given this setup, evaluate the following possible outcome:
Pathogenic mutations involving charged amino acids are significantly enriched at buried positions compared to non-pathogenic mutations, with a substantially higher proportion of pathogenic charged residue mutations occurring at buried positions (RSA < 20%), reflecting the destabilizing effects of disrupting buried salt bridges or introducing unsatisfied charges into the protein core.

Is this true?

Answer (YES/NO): YES